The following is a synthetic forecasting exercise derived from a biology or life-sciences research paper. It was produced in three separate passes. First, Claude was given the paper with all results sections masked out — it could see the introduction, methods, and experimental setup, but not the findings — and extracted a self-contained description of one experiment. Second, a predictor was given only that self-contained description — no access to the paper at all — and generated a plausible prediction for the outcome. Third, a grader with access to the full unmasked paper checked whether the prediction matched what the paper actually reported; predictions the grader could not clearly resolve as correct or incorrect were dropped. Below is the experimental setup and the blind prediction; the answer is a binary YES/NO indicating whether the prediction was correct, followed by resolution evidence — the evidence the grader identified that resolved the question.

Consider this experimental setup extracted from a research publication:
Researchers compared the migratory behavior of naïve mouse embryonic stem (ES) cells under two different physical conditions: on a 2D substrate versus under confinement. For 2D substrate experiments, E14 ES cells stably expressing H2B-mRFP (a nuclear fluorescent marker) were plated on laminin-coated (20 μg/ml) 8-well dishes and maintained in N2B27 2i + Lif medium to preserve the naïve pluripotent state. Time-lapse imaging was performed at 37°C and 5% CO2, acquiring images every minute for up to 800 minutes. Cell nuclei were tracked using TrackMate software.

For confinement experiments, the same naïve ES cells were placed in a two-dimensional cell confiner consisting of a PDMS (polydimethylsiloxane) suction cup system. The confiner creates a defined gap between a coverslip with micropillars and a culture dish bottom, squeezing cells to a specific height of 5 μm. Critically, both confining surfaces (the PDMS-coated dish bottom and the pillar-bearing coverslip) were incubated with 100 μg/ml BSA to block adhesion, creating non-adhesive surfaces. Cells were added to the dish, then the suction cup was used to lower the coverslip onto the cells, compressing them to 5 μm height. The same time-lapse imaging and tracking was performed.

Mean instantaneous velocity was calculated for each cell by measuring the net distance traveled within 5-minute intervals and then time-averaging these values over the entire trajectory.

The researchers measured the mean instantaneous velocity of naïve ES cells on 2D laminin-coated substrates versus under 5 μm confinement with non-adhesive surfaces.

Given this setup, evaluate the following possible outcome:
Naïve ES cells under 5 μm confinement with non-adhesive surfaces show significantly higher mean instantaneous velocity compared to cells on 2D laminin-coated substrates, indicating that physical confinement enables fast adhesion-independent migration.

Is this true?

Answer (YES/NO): YES